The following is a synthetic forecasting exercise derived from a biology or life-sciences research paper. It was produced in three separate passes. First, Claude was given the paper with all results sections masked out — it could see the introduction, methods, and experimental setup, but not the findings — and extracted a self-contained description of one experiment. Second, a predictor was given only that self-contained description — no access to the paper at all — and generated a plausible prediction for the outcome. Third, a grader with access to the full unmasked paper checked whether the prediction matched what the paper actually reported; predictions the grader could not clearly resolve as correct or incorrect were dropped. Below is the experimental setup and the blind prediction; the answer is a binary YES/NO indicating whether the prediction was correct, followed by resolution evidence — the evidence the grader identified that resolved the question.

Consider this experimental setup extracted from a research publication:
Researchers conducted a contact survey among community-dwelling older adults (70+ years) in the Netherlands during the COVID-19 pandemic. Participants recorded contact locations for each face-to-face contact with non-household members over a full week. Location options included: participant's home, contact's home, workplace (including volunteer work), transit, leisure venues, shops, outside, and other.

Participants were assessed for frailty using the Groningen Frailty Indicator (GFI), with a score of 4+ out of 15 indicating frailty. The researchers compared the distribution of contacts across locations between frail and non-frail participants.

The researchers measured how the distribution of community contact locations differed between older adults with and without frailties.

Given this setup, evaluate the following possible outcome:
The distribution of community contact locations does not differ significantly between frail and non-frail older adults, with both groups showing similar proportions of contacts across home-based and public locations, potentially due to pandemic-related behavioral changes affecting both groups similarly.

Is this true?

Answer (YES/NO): NO